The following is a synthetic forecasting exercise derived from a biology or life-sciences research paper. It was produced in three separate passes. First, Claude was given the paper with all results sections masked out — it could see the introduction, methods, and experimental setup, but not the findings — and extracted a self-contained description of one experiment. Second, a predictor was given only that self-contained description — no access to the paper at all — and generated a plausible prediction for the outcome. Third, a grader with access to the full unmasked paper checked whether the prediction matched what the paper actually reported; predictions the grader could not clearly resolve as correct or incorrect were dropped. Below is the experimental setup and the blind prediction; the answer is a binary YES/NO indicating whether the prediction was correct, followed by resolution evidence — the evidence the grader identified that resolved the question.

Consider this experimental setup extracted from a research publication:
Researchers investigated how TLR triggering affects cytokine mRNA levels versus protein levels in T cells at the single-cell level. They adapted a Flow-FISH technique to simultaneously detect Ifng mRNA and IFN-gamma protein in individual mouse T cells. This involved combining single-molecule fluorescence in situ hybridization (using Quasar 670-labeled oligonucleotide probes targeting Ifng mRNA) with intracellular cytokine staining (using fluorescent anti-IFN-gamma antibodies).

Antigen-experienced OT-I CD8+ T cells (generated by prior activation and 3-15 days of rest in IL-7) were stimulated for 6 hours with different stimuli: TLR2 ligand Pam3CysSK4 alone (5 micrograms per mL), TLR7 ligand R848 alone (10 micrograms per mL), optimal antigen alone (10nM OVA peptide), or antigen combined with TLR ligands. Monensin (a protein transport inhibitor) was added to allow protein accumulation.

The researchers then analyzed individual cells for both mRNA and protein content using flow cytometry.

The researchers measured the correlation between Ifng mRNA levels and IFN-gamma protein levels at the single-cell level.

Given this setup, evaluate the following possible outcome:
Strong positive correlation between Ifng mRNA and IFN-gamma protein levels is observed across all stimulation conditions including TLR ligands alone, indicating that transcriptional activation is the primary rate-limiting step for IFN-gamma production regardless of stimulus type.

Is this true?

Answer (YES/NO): NO